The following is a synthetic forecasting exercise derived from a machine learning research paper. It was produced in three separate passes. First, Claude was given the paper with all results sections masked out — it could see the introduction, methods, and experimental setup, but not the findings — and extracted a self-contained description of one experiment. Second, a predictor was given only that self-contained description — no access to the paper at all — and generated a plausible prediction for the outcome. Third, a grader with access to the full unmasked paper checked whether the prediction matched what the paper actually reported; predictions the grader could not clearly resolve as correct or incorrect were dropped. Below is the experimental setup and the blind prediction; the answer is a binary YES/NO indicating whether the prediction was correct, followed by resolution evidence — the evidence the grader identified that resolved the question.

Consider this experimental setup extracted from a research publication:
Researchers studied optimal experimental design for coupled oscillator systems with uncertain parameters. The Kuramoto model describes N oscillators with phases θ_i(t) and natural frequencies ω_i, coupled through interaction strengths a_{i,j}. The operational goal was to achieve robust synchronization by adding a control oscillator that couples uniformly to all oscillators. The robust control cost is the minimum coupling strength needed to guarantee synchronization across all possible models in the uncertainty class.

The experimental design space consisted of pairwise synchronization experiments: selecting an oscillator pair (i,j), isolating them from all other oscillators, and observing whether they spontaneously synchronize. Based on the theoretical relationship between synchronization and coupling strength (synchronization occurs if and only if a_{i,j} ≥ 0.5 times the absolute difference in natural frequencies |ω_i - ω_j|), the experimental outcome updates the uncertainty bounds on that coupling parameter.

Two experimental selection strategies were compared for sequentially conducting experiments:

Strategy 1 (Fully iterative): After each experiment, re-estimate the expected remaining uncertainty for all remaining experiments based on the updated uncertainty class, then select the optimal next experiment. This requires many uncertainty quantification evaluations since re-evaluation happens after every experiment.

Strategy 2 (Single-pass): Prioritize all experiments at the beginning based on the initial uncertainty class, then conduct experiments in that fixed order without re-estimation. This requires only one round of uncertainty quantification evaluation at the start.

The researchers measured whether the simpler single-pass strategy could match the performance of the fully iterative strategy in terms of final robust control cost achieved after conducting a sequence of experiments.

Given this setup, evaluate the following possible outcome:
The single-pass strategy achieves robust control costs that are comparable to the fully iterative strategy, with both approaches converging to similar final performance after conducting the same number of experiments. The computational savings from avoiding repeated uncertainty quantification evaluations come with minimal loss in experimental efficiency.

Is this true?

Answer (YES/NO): YES